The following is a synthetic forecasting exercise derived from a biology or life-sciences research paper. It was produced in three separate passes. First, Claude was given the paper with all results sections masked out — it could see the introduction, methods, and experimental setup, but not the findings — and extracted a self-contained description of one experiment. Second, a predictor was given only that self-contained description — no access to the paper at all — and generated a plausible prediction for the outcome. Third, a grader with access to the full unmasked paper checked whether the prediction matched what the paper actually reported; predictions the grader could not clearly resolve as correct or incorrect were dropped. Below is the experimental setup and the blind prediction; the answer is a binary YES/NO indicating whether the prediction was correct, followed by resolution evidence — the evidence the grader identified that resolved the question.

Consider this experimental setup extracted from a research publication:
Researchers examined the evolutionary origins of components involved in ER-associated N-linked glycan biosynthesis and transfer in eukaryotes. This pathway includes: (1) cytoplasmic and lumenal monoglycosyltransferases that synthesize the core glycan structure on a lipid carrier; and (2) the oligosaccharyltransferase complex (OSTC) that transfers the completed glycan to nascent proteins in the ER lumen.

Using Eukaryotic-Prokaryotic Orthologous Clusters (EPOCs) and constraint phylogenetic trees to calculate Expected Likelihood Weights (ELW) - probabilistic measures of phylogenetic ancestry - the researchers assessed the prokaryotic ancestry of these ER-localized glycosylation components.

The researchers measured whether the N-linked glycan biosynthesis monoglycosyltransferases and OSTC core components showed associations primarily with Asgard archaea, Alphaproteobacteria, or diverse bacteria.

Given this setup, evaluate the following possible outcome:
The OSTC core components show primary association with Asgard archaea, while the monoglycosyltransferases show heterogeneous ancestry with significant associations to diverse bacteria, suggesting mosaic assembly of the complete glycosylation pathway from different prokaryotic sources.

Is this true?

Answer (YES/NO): NO